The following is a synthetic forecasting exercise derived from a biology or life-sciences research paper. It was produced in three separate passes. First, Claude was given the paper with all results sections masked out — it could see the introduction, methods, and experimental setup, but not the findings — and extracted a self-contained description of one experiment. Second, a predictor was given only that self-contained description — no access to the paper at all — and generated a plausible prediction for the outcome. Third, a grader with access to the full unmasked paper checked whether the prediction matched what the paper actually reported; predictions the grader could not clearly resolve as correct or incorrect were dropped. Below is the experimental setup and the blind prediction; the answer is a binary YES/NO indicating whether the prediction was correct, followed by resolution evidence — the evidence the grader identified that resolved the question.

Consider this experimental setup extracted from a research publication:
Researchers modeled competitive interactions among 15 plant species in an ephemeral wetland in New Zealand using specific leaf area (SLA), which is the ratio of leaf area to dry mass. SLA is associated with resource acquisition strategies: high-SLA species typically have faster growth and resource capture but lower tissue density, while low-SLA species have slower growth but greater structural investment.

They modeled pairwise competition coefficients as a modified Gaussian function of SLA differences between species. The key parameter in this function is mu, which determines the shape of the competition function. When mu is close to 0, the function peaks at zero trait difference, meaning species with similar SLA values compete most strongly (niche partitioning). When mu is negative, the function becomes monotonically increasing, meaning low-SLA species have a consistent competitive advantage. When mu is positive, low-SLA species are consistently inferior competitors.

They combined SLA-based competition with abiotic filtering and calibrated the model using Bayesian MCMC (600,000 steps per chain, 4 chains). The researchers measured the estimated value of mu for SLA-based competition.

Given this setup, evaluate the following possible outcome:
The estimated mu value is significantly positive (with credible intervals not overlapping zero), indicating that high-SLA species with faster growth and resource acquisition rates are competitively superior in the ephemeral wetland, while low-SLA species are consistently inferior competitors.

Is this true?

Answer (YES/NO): NO